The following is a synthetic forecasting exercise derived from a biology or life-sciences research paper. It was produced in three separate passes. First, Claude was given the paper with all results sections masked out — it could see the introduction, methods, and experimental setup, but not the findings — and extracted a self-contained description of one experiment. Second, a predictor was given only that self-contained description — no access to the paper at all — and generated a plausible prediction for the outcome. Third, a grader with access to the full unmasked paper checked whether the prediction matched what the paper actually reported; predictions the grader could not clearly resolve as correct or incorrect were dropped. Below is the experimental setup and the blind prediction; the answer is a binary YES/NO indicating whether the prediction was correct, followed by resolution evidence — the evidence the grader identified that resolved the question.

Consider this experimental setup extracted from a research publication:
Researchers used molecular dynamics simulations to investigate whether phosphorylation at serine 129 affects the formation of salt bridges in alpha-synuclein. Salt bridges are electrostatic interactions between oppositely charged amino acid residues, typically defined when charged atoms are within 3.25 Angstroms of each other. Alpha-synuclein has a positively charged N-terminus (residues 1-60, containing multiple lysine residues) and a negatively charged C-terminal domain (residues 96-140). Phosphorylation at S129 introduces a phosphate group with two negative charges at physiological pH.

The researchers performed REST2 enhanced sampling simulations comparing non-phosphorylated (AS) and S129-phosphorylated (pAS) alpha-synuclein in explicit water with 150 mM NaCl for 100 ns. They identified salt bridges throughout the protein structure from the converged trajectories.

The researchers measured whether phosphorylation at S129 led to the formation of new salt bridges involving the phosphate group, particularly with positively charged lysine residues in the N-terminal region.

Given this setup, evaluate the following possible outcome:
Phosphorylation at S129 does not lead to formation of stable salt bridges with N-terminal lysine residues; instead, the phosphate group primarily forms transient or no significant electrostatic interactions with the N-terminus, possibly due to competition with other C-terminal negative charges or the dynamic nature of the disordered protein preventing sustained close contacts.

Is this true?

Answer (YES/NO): YES